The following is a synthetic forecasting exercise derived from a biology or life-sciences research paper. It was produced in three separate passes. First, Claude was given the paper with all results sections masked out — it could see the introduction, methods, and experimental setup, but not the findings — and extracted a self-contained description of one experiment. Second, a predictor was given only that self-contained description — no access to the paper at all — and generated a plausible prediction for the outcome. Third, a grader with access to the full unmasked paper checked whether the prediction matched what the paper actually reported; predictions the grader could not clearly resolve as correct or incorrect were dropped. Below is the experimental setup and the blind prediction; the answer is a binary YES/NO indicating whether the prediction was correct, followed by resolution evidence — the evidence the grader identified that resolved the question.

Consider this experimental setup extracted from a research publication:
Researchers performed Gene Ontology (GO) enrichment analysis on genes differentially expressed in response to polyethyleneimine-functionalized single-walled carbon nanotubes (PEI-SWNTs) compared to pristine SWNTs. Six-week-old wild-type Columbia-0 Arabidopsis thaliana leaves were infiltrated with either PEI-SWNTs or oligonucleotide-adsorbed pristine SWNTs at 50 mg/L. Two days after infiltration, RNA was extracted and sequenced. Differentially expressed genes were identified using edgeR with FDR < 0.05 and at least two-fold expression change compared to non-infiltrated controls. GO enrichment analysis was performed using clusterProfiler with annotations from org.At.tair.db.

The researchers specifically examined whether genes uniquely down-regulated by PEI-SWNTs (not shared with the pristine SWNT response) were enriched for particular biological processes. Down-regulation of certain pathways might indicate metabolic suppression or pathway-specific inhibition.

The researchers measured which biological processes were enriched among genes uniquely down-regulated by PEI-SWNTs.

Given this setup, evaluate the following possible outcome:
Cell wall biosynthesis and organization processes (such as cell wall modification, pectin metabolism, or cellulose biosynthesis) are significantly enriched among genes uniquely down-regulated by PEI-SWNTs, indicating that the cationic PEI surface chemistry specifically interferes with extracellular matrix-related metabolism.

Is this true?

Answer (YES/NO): NO